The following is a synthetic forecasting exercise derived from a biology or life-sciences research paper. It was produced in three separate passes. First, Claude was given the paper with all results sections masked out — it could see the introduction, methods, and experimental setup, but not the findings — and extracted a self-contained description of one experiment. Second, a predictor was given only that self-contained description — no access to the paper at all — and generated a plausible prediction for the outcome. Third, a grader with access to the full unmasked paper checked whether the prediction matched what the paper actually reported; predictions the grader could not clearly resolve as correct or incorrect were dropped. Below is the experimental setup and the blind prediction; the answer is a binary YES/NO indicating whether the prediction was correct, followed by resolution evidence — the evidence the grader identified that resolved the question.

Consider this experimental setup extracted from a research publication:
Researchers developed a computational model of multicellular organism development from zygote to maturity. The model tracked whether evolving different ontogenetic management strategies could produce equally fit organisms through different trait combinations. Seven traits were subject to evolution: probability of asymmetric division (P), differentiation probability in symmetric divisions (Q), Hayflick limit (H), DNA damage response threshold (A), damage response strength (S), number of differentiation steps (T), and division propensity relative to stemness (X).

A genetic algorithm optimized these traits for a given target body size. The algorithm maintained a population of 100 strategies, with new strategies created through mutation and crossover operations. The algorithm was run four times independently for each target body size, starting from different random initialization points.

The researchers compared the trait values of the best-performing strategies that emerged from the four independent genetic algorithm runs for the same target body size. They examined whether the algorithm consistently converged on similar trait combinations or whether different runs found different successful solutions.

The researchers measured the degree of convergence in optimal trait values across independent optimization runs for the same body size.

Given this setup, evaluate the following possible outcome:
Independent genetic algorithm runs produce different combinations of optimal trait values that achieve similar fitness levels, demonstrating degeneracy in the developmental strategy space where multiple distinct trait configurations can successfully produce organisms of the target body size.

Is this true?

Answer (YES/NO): YES